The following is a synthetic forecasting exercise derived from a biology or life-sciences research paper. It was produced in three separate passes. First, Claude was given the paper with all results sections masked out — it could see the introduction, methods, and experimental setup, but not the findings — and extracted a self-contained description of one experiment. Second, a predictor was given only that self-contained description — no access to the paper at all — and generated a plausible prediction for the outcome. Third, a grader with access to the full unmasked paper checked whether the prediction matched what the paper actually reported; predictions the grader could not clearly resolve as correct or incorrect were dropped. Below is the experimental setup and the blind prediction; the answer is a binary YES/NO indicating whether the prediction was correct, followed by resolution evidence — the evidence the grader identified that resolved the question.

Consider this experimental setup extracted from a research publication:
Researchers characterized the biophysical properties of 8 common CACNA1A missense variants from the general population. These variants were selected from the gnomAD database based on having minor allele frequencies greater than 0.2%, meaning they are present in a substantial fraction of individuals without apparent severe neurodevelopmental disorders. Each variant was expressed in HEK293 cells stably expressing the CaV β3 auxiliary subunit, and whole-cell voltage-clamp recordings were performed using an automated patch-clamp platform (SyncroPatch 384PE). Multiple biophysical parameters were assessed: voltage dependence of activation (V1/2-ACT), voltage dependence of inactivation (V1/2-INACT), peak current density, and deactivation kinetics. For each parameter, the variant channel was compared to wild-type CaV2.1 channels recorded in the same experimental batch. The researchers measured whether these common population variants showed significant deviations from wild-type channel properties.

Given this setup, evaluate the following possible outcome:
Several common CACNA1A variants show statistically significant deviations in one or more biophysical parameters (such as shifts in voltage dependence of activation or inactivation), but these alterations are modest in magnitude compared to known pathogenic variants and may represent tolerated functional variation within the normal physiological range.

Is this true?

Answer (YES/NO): NO